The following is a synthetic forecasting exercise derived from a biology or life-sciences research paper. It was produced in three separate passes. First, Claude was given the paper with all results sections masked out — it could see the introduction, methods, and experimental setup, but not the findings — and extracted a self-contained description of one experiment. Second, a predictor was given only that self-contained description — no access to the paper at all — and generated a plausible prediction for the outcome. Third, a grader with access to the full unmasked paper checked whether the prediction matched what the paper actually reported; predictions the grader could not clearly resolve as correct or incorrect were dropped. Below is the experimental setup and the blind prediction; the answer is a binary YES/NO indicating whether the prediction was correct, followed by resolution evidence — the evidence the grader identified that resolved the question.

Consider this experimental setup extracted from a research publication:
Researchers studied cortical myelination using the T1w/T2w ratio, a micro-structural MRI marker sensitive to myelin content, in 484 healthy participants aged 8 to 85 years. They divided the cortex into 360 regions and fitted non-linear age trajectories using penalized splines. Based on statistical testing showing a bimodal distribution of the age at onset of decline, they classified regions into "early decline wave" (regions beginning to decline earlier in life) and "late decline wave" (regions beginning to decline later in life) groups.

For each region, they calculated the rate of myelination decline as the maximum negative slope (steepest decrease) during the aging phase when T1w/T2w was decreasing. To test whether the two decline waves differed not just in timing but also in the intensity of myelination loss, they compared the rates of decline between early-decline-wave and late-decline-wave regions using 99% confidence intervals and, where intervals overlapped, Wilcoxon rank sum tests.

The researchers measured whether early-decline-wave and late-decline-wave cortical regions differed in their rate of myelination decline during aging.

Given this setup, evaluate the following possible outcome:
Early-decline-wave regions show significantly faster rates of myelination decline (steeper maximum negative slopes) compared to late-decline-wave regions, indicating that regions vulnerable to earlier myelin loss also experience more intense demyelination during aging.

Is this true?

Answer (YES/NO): YES